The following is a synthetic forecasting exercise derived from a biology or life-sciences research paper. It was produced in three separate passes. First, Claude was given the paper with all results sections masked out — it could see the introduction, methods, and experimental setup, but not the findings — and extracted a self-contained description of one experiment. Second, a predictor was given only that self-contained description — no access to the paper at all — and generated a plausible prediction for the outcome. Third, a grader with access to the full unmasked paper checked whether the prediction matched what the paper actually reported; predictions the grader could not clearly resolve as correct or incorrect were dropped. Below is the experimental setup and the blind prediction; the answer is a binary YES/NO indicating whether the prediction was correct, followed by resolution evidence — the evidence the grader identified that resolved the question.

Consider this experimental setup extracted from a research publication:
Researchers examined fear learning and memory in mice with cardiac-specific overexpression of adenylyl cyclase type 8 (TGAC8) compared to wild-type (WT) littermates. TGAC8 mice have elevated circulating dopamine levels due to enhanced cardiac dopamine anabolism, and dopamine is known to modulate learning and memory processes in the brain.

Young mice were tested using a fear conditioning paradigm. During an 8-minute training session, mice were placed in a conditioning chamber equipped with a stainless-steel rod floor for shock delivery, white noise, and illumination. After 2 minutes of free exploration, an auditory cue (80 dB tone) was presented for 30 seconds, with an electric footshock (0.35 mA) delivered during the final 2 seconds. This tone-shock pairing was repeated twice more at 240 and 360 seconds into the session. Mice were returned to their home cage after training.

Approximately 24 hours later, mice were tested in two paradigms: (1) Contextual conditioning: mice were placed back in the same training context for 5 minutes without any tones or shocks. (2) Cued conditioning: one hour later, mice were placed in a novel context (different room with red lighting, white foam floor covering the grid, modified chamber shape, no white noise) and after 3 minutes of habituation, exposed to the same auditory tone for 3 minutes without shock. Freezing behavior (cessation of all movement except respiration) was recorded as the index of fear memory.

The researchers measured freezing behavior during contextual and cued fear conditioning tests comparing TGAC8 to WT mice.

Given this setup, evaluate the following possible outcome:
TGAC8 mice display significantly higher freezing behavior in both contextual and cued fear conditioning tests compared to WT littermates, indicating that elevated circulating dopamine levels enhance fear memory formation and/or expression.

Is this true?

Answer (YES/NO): NO